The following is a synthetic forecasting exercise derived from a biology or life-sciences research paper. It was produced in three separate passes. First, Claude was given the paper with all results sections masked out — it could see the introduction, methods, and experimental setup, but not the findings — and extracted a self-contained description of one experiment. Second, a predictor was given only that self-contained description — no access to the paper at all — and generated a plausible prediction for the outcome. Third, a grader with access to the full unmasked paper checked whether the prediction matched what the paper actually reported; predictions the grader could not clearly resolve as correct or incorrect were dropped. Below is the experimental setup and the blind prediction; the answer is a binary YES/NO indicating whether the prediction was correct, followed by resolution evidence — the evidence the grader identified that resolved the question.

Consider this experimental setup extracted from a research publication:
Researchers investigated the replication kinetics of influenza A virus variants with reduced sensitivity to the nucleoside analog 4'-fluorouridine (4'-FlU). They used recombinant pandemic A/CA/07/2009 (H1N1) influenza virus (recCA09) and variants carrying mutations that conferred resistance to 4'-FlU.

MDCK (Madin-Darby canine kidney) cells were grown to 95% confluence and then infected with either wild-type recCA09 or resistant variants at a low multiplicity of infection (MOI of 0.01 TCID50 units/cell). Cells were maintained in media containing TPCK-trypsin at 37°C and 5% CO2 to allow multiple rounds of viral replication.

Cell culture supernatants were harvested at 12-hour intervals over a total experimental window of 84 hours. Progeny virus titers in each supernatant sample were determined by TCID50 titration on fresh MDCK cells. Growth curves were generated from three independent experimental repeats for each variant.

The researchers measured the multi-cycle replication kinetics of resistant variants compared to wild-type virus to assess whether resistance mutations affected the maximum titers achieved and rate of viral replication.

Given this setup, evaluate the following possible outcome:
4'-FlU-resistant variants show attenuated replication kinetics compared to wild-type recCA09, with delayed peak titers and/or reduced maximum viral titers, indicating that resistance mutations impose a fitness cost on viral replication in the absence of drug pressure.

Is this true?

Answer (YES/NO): NO